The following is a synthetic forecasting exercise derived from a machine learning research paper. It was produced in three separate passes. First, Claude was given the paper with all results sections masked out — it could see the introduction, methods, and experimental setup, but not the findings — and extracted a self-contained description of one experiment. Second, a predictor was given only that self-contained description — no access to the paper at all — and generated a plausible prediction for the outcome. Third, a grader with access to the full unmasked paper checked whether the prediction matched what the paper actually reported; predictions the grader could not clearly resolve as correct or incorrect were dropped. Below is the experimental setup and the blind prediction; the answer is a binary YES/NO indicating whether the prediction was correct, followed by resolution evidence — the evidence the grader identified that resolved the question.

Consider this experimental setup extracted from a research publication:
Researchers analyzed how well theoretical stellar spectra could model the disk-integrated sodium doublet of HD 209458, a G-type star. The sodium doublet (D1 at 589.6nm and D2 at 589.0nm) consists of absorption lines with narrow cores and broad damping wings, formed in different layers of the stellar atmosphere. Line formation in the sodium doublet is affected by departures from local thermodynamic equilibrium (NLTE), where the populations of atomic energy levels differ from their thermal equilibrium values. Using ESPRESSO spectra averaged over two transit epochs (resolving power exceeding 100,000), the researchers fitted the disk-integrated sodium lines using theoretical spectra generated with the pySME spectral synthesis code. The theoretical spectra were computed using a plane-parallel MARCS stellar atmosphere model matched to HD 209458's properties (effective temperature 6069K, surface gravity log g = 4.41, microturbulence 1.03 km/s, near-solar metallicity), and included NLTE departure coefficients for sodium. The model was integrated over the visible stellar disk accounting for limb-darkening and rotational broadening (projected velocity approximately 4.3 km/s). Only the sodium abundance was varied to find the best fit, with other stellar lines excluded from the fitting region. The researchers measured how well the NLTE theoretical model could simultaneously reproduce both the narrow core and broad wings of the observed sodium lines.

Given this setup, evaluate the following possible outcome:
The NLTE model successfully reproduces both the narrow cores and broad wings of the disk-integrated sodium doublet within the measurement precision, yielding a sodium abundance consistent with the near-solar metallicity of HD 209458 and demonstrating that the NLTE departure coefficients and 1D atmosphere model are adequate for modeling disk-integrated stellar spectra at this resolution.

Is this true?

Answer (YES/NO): NO